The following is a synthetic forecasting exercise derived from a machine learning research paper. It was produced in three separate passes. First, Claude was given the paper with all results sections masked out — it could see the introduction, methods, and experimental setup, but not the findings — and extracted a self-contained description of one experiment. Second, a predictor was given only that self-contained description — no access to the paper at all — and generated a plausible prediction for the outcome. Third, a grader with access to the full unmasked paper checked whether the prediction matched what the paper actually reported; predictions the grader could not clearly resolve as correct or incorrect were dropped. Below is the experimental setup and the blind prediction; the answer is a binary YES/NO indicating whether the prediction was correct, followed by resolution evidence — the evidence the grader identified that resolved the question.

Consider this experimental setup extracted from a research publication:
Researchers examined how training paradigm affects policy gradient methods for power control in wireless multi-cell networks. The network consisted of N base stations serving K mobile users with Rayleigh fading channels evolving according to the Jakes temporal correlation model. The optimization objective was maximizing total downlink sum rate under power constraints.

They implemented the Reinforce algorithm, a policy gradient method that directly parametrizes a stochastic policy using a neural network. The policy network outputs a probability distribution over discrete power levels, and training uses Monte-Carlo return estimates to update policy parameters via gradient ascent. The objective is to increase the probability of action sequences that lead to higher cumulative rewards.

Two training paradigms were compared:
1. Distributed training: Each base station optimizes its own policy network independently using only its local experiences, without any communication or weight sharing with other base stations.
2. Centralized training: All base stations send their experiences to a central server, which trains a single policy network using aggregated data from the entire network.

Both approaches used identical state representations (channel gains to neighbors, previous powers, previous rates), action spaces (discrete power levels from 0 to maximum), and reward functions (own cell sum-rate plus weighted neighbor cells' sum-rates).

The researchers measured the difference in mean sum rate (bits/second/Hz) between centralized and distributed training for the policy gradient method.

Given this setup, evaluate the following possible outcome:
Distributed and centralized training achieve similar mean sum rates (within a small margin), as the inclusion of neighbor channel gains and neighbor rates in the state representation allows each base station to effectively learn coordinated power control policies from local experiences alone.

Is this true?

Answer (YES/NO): NO